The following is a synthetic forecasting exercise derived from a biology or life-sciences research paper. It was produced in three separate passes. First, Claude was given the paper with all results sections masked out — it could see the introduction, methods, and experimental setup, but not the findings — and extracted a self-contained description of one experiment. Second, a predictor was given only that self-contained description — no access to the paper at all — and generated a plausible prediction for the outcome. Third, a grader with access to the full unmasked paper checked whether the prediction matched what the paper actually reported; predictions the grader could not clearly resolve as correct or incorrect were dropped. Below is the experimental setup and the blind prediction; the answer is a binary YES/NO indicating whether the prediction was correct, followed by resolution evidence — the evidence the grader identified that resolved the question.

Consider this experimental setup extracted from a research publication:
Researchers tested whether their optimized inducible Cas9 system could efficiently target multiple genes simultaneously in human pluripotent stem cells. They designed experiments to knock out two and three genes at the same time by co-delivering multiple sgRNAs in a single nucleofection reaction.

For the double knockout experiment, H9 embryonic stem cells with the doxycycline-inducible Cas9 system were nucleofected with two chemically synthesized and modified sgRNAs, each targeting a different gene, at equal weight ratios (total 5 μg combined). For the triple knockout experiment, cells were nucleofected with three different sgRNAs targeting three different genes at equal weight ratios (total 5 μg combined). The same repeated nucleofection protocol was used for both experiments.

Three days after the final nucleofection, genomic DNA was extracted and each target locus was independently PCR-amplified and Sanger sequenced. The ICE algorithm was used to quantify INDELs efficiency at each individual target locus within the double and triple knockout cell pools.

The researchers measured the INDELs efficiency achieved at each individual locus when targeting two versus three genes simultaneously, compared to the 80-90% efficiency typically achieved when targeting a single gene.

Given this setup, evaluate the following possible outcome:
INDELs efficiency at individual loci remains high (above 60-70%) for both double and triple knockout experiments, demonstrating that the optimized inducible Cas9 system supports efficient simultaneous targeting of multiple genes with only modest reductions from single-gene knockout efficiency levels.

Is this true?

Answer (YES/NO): YES